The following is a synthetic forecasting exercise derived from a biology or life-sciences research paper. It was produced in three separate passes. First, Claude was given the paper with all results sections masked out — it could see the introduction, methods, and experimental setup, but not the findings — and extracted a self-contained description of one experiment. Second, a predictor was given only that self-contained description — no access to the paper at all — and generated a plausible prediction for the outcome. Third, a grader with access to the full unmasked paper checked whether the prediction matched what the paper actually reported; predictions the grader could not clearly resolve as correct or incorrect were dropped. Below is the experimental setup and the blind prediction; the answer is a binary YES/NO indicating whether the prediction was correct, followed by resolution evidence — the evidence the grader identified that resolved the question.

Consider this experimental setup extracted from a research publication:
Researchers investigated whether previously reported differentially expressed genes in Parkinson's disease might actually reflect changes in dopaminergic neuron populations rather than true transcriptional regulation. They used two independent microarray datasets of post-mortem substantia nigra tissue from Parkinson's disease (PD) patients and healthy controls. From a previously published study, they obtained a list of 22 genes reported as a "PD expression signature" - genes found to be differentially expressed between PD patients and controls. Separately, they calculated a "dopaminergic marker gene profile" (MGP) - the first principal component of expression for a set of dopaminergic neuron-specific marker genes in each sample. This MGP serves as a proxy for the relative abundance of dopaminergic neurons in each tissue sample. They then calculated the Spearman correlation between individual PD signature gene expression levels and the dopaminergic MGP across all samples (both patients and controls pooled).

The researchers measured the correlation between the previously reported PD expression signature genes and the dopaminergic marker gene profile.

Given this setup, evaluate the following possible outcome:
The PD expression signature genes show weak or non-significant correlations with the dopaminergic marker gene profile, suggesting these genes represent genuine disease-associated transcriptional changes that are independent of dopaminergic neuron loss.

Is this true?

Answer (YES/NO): NO